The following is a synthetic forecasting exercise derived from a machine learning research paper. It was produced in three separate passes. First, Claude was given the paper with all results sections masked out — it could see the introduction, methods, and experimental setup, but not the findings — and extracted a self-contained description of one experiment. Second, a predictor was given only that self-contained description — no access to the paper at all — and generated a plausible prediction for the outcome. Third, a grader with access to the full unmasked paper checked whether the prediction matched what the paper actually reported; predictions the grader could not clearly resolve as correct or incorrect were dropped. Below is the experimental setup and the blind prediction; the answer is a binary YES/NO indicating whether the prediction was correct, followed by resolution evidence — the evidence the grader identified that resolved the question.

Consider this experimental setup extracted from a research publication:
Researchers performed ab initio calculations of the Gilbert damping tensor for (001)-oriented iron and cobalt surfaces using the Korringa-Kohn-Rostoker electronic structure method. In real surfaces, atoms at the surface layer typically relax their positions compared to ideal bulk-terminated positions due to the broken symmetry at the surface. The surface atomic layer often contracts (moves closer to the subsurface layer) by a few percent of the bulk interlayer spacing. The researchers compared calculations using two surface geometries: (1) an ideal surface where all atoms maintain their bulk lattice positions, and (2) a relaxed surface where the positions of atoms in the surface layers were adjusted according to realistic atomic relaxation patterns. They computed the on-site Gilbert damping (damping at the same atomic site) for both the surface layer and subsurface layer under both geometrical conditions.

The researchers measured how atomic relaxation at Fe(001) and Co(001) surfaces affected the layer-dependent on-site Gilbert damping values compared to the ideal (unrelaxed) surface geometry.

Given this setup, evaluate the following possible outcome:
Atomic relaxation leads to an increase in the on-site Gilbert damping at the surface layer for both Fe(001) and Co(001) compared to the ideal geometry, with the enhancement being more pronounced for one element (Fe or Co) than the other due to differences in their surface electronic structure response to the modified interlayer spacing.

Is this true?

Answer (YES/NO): YES